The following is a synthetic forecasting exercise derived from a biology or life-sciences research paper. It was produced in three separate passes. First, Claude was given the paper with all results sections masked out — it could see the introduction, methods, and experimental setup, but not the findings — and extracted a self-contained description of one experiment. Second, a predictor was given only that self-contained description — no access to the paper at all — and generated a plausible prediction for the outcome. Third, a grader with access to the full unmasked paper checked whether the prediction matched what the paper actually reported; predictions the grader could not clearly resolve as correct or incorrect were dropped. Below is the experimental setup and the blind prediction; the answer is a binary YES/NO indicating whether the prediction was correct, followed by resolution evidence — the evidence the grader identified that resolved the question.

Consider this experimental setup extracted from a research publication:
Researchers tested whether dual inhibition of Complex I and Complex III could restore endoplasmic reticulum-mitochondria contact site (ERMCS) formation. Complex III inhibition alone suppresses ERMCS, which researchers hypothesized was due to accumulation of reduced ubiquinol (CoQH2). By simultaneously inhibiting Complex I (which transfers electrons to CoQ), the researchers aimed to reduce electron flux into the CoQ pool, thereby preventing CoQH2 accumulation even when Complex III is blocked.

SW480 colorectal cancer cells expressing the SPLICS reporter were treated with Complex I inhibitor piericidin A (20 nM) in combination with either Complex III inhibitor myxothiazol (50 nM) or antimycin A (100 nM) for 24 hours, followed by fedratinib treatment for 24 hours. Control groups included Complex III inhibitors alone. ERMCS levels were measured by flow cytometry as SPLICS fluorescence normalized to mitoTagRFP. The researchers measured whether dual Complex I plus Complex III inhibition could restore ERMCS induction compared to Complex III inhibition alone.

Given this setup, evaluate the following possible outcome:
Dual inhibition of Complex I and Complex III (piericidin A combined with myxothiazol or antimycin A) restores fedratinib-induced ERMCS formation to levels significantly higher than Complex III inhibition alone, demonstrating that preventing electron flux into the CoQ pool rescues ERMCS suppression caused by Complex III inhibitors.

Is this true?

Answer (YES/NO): YES